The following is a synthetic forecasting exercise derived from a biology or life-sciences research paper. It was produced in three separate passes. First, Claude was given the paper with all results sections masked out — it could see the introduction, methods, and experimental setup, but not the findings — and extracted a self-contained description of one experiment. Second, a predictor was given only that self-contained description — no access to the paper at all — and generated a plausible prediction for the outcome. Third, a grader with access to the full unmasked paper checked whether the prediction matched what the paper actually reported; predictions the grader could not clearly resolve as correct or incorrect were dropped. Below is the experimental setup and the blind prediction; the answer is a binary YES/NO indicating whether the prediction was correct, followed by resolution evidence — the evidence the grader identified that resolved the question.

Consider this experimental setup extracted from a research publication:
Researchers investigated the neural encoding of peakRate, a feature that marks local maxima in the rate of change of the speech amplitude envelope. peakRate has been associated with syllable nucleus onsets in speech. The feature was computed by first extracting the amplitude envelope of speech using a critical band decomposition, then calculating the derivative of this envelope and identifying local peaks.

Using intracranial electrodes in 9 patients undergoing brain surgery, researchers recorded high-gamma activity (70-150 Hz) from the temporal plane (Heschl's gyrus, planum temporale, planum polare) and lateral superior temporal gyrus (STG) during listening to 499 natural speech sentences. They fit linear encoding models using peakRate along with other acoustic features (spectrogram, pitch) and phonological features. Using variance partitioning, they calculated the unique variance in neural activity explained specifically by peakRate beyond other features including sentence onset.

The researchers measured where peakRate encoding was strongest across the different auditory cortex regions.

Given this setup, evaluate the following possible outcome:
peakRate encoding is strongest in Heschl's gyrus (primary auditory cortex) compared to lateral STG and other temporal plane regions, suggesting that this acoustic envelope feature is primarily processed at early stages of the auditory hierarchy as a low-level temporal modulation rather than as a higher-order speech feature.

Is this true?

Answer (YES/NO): NO